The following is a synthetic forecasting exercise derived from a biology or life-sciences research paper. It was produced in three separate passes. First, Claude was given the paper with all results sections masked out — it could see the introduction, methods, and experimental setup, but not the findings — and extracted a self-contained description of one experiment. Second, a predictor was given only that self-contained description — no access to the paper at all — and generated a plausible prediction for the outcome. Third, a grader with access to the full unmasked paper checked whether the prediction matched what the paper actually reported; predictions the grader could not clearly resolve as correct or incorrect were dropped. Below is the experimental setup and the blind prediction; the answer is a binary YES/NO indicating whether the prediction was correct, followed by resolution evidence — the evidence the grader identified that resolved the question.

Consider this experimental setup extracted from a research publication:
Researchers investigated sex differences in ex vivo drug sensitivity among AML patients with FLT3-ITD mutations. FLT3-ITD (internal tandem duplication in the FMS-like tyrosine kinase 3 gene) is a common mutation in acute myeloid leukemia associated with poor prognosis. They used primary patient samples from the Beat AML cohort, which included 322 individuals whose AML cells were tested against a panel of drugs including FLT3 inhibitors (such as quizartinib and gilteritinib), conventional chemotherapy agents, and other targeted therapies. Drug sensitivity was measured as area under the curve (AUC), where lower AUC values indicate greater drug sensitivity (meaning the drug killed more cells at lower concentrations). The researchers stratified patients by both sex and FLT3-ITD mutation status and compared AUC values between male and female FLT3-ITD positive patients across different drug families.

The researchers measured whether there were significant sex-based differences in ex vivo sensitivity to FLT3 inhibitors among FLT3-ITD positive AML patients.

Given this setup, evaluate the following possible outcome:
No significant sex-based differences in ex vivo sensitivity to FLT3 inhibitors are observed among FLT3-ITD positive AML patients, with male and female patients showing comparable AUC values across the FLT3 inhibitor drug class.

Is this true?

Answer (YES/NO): YES